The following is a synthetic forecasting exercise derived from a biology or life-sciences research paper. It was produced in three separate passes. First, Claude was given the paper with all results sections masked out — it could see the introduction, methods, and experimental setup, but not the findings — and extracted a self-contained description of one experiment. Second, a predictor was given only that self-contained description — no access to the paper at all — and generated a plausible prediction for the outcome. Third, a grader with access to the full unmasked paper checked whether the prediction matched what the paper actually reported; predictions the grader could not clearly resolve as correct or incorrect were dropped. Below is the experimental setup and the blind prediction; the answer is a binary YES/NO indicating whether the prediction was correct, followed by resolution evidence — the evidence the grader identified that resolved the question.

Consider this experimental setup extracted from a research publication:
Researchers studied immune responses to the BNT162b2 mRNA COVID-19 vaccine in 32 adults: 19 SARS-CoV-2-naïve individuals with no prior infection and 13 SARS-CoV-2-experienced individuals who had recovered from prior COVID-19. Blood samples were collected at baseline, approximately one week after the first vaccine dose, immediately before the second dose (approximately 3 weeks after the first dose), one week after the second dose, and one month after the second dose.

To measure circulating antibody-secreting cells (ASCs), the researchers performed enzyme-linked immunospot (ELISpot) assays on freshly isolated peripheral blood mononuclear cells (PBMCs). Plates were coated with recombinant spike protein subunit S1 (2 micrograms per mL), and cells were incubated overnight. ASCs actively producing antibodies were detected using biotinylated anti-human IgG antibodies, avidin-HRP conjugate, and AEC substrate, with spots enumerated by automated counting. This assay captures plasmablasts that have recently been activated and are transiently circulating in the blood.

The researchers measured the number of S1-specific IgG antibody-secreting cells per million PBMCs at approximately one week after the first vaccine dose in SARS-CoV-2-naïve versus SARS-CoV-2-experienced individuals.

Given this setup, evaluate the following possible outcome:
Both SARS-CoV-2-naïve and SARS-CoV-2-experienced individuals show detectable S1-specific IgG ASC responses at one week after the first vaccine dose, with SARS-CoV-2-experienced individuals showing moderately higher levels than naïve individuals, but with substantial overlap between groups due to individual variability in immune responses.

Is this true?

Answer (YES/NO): NO